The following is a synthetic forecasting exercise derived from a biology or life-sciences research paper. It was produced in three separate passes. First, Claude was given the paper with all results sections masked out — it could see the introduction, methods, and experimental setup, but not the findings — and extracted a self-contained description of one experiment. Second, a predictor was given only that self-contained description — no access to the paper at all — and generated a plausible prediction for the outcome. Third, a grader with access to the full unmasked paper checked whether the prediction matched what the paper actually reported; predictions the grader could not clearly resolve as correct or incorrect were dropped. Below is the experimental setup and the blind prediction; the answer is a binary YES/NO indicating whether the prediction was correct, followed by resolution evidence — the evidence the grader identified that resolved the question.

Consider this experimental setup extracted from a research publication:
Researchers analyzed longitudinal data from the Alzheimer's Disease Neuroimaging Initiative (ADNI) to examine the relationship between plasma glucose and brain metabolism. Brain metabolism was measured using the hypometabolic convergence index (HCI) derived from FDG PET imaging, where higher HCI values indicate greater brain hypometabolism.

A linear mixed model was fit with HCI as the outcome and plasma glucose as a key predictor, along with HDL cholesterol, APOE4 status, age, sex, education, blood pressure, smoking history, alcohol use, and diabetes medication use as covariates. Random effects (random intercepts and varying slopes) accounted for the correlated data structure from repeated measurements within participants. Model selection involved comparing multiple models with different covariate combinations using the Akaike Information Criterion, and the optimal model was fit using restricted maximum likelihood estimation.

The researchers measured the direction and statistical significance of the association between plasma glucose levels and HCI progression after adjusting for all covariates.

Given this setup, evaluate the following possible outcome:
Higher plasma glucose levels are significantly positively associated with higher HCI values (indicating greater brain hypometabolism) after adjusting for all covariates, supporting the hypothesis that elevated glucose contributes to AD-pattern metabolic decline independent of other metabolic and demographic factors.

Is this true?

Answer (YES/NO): YES